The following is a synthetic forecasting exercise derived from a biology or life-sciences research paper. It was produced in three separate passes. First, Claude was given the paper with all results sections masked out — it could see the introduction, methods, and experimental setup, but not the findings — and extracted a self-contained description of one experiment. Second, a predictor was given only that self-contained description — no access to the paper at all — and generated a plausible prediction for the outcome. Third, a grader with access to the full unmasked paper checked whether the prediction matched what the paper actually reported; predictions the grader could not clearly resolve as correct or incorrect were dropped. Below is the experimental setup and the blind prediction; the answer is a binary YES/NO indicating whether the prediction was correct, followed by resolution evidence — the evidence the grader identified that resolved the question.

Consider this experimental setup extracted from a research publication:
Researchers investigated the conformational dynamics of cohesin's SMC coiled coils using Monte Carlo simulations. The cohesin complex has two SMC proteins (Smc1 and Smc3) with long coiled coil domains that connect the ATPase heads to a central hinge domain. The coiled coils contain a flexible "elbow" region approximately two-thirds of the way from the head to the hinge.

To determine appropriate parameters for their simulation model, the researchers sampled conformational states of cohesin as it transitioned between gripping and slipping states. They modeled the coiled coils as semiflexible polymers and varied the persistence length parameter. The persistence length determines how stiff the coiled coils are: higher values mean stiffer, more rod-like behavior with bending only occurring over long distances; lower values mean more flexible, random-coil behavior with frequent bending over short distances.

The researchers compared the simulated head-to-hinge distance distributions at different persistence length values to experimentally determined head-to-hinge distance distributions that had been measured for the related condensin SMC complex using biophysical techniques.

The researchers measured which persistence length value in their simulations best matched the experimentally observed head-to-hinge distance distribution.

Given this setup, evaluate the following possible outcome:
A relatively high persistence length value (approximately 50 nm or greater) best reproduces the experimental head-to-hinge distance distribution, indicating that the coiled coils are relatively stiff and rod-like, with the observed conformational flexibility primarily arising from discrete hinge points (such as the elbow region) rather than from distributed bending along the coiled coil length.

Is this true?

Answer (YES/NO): YES